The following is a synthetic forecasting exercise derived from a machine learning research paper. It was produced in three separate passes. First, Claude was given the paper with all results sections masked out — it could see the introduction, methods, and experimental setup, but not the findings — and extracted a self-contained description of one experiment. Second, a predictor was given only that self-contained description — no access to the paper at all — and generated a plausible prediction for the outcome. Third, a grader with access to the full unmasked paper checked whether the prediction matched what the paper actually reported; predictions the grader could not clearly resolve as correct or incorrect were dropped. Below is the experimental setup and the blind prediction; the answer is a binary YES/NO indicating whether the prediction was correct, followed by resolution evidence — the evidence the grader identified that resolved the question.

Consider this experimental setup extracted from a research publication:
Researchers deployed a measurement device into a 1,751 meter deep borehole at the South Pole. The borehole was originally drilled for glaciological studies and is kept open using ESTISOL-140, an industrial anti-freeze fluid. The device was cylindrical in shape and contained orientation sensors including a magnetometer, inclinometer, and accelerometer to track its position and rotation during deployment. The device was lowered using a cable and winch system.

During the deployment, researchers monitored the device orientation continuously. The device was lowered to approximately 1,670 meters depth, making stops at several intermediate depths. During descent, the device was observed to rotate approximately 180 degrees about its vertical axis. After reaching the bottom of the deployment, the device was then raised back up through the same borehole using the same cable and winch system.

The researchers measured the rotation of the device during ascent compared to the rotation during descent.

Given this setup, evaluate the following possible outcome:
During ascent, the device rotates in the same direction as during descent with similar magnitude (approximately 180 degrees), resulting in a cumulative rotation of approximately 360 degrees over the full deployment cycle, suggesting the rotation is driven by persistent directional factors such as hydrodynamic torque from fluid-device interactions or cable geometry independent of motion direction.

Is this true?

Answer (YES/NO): NO